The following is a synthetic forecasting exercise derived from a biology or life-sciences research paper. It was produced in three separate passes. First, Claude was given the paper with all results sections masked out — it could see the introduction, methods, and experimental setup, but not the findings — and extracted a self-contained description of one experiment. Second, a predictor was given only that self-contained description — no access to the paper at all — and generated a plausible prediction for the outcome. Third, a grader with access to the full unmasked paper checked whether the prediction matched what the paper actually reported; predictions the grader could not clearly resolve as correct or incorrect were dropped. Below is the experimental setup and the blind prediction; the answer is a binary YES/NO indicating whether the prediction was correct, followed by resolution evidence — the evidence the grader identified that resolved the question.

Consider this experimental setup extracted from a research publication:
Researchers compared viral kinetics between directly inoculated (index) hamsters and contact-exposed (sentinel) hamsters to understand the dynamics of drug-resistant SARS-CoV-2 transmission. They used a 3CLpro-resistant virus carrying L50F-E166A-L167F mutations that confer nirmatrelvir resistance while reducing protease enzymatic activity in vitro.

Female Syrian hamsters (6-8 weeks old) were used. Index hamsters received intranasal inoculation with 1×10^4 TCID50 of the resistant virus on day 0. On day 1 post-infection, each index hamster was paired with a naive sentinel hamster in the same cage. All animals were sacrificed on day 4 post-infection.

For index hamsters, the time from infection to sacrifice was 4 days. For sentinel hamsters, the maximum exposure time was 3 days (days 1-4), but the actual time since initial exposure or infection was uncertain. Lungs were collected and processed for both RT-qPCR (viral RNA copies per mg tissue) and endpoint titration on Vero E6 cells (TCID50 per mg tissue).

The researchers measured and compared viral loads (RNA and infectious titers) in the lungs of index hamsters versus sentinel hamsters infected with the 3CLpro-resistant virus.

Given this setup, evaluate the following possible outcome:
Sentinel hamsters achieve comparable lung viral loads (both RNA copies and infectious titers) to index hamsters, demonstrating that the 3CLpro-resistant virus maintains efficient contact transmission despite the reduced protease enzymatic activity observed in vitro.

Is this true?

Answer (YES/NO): NO